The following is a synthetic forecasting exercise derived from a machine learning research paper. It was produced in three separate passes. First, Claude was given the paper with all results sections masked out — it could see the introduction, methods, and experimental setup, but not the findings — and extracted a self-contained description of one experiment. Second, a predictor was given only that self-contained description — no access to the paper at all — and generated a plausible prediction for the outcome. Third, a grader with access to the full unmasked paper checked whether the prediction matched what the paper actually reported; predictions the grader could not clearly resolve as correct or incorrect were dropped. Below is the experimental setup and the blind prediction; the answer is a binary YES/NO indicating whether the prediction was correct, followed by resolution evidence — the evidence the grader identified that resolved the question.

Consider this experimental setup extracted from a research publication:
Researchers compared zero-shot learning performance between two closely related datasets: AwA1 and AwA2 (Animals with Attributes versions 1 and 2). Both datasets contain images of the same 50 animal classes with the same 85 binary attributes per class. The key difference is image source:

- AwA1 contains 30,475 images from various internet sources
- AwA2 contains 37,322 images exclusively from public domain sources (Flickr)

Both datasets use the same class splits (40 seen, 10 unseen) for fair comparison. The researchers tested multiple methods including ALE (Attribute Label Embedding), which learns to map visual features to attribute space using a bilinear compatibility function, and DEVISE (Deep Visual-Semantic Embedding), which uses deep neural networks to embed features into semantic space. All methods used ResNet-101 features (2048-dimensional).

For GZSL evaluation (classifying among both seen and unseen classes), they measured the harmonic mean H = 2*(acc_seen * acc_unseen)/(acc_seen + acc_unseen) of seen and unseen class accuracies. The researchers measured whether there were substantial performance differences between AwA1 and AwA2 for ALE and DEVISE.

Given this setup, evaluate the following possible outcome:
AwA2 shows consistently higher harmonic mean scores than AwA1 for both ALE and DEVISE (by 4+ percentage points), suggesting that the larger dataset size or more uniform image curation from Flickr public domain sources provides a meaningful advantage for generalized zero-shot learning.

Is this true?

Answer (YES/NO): NO